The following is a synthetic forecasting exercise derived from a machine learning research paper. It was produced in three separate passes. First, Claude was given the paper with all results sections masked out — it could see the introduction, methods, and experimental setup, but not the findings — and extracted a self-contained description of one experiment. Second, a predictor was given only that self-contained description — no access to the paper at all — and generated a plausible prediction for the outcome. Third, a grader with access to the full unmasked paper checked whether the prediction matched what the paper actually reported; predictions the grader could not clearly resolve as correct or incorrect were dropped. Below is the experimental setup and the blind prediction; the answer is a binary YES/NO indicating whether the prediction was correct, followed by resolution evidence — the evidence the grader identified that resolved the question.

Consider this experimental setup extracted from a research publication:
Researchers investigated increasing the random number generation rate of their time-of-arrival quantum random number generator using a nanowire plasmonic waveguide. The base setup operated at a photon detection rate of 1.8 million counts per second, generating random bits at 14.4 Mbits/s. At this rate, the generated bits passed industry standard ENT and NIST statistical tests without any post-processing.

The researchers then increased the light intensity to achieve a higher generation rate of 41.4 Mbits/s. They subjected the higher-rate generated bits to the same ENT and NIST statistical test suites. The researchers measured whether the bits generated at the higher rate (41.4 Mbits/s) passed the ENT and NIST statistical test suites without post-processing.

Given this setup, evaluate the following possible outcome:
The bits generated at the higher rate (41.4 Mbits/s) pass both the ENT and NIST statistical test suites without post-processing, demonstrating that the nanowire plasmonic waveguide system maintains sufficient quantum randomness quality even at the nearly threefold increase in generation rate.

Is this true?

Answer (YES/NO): NO